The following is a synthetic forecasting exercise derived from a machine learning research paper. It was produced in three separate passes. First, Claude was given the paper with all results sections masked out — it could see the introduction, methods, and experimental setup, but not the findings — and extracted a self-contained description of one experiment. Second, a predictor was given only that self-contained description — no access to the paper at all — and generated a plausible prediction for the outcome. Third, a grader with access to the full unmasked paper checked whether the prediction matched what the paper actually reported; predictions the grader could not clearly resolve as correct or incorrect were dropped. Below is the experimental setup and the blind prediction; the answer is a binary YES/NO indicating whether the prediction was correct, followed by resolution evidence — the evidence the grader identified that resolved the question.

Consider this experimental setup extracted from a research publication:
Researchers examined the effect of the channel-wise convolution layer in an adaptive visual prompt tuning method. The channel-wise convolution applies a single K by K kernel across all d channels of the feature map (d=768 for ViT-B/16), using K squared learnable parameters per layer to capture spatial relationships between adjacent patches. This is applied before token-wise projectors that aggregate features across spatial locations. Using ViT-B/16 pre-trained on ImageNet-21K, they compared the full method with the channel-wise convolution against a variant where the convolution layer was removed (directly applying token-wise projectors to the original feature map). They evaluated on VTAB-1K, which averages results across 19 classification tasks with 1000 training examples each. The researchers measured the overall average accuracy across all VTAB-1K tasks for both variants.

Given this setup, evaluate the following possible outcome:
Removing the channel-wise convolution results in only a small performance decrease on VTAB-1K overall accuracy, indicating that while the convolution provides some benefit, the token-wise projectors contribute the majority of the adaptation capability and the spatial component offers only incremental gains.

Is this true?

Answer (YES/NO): NO